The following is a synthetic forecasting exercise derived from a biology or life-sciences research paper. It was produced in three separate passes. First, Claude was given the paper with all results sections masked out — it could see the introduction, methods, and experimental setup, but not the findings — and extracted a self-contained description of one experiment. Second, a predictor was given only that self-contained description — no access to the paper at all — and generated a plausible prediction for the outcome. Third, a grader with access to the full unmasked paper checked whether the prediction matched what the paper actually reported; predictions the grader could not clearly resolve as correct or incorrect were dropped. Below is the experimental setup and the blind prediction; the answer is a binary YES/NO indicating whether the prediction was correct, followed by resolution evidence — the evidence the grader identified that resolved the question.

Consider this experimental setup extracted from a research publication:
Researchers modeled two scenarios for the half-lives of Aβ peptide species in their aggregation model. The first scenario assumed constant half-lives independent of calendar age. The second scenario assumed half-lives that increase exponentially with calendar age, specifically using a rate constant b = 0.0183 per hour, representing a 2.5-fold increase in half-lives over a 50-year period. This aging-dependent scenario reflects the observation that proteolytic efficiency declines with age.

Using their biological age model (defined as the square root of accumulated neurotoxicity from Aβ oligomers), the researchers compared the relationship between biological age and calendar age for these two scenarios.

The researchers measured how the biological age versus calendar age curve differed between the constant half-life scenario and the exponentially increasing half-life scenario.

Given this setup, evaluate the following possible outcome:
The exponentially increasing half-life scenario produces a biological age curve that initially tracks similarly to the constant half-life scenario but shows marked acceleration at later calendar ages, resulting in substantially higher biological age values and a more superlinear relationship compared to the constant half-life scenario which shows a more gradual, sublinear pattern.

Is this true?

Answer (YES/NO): NO